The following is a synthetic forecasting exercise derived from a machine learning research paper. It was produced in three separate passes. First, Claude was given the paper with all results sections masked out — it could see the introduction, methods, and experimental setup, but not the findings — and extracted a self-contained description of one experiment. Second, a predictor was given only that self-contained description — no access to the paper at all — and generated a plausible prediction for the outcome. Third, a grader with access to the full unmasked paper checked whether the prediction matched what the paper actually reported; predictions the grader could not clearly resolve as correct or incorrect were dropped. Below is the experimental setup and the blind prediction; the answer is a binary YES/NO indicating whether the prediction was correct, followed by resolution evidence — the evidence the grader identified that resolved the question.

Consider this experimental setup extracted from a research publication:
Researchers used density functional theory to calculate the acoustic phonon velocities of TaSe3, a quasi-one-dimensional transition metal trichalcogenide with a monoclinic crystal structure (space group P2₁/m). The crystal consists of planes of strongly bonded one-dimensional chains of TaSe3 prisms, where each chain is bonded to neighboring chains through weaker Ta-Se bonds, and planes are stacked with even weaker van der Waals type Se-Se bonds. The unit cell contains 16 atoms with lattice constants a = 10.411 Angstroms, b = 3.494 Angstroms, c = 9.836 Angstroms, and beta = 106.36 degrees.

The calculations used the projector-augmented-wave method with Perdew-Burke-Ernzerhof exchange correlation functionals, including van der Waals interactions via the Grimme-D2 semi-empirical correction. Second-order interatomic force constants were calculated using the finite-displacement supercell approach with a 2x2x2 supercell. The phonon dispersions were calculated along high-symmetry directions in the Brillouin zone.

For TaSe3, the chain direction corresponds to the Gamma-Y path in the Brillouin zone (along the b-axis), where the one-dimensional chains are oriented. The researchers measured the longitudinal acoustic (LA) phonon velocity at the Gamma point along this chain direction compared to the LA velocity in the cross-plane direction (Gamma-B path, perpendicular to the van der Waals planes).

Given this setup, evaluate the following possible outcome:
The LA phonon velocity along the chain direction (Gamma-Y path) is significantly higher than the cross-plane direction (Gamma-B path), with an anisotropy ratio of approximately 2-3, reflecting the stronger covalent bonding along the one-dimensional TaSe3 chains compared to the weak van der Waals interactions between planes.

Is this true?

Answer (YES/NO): YES